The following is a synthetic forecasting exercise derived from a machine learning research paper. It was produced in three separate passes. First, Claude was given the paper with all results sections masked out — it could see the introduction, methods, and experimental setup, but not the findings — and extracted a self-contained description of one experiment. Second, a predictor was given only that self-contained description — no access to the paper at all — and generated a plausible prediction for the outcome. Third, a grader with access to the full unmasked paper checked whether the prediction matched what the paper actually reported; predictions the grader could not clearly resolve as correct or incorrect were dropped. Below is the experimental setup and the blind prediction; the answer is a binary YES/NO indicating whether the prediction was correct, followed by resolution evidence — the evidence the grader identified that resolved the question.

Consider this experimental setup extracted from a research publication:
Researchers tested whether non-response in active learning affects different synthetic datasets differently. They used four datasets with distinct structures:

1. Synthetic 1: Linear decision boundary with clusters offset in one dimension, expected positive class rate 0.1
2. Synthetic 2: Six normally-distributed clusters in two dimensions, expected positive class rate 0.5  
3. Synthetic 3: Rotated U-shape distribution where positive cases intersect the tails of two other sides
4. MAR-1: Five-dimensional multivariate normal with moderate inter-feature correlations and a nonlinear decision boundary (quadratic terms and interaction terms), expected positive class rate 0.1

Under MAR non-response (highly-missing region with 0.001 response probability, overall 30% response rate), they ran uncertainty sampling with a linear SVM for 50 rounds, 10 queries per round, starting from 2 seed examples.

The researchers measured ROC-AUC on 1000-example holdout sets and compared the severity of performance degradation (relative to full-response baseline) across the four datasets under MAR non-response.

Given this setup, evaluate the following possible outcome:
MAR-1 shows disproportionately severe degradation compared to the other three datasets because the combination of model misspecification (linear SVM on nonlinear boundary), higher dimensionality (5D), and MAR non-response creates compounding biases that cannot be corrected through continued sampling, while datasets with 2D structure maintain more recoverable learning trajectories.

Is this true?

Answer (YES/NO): NO